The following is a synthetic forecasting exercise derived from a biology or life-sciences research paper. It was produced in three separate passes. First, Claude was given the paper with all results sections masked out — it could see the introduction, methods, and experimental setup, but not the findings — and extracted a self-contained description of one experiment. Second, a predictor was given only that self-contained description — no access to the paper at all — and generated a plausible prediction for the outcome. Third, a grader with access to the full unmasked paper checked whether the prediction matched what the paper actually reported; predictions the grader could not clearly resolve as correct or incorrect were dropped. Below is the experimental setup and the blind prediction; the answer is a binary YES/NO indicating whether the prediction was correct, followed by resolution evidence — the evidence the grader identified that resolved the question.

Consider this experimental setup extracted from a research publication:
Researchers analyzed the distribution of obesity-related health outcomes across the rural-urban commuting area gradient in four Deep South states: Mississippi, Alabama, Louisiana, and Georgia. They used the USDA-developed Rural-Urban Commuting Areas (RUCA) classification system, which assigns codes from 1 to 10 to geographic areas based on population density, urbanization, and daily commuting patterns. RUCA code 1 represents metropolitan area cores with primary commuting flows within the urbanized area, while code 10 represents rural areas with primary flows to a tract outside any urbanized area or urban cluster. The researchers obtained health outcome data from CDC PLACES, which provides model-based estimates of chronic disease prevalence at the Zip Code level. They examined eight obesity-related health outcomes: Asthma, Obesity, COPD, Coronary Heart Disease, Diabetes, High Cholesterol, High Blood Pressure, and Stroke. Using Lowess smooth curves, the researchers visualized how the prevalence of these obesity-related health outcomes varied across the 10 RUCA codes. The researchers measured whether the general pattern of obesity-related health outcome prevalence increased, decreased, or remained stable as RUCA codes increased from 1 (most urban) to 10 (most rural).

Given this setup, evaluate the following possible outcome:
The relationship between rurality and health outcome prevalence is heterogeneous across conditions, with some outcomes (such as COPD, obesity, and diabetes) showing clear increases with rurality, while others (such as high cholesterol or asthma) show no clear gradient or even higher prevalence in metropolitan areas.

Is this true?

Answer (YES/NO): YES